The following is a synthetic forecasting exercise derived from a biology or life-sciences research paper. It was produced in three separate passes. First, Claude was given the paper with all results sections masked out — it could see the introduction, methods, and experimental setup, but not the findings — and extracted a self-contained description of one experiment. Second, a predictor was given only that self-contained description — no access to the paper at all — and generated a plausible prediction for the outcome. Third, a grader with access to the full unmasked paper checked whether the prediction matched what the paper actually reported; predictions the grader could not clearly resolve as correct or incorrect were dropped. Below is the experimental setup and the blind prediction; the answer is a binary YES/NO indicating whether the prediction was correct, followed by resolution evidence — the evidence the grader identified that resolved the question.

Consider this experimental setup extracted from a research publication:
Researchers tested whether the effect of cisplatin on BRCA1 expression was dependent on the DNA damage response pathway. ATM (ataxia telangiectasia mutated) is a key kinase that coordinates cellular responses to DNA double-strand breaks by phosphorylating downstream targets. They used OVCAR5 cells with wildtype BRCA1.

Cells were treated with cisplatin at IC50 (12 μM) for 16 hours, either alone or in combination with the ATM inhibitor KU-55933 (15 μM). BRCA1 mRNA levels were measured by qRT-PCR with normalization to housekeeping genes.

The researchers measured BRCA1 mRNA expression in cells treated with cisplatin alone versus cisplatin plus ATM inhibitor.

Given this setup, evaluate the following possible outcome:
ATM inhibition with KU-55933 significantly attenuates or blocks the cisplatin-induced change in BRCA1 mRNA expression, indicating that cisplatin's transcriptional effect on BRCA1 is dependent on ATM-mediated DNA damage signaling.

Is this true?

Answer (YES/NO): YES